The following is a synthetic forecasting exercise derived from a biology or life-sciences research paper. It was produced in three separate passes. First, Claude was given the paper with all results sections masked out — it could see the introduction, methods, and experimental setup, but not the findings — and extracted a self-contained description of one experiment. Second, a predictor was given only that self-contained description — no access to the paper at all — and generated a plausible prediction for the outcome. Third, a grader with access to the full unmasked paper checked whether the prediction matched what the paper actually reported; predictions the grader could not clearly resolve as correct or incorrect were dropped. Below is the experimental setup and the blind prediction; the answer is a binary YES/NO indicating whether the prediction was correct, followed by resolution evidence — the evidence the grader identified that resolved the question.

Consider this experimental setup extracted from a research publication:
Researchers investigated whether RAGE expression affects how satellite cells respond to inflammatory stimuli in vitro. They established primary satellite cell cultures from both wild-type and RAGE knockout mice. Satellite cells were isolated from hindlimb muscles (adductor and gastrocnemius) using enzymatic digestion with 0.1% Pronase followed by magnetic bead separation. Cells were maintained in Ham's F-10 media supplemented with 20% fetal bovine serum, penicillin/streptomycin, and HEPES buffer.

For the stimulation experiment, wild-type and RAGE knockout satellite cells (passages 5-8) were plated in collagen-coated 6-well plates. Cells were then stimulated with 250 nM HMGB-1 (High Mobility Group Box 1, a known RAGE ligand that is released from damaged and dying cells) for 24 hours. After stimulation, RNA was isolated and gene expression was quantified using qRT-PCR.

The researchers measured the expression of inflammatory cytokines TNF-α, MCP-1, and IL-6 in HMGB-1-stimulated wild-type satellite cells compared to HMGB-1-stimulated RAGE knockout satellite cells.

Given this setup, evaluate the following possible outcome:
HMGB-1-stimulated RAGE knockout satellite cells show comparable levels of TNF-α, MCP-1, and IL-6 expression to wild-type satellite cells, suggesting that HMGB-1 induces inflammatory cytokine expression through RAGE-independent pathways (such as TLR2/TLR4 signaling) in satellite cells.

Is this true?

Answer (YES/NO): NO